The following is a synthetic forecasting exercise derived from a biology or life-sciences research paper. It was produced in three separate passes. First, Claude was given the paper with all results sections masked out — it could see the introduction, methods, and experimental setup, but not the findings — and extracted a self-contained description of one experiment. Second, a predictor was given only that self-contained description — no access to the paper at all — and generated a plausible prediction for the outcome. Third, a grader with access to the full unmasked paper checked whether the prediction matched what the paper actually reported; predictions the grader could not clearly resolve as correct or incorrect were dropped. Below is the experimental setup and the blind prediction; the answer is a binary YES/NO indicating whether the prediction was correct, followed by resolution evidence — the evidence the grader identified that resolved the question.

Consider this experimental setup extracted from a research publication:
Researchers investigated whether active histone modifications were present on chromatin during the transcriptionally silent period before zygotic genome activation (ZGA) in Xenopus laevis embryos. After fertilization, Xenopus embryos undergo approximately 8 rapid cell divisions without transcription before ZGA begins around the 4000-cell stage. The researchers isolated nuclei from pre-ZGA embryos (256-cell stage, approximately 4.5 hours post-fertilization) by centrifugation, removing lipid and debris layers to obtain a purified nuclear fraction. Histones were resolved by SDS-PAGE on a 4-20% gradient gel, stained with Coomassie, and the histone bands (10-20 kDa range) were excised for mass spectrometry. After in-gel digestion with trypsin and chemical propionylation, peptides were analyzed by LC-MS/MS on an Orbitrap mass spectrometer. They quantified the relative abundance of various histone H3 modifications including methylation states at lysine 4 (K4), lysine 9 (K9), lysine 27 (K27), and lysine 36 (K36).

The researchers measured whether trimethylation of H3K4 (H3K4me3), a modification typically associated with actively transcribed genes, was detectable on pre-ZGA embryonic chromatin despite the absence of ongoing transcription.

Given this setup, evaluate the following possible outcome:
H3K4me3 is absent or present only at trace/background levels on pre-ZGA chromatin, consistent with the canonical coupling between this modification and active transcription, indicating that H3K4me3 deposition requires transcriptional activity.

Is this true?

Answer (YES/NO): NO